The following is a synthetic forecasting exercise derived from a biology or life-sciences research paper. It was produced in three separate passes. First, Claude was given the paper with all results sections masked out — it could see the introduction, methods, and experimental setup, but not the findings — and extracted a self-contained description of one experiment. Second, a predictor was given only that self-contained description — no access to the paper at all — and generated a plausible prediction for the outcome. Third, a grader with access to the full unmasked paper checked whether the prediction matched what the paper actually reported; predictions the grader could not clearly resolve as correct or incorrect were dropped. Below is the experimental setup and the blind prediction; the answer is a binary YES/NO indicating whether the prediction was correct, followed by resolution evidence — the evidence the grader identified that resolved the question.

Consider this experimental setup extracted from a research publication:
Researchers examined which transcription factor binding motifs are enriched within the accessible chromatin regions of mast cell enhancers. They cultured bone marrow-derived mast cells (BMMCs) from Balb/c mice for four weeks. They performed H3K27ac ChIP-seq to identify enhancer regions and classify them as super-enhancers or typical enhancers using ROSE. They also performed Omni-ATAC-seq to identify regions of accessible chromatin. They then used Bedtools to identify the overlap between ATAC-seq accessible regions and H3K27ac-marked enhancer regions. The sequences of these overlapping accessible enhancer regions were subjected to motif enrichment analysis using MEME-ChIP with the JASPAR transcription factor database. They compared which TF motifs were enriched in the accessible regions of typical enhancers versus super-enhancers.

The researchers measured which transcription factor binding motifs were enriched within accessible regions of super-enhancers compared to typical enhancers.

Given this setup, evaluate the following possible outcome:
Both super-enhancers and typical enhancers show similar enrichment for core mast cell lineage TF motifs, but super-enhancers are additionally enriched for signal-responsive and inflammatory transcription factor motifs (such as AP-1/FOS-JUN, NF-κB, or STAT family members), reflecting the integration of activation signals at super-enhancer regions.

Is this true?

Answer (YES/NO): NO